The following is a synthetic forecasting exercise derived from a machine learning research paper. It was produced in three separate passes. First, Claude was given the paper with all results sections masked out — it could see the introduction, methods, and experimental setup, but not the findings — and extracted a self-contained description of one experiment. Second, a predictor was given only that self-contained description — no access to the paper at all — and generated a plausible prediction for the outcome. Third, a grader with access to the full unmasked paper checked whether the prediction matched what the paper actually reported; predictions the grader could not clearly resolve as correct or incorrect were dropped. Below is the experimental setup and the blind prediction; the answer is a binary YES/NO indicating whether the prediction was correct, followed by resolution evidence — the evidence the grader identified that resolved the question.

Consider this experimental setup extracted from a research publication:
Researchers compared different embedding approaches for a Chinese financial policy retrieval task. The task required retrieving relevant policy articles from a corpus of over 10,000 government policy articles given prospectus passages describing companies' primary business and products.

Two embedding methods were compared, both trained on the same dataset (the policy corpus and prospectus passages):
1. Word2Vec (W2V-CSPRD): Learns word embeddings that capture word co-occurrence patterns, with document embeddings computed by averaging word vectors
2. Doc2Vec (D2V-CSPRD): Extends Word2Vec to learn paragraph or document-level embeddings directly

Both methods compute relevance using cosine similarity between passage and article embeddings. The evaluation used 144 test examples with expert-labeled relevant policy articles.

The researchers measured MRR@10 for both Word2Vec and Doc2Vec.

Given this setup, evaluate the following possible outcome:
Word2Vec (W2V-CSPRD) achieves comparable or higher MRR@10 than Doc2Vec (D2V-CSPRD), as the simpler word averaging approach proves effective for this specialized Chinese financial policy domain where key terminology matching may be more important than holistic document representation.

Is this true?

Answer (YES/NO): NO